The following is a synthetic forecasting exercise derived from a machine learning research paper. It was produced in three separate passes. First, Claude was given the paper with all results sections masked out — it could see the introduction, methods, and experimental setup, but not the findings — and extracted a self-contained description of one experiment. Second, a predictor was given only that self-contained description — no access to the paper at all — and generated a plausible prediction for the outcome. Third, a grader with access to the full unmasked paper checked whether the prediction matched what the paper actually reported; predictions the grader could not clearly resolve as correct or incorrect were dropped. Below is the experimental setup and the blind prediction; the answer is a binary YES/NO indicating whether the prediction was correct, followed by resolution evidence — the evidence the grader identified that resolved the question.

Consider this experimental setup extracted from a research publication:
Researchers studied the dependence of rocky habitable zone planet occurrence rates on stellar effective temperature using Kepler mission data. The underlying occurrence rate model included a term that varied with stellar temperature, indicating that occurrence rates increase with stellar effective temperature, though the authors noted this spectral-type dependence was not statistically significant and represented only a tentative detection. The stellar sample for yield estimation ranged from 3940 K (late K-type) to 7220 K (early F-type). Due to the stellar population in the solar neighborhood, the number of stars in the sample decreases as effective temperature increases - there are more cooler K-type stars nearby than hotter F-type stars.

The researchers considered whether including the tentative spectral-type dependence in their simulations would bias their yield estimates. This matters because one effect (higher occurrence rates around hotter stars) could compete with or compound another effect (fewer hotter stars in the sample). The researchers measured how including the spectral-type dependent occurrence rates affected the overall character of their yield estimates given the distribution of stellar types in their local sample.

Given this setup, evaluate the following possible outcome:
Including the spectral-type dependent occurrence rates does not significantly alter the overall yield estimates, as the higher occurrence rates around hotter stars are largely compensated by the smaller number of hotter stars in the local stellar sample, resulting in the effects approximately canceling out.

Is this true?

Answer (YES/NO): NO